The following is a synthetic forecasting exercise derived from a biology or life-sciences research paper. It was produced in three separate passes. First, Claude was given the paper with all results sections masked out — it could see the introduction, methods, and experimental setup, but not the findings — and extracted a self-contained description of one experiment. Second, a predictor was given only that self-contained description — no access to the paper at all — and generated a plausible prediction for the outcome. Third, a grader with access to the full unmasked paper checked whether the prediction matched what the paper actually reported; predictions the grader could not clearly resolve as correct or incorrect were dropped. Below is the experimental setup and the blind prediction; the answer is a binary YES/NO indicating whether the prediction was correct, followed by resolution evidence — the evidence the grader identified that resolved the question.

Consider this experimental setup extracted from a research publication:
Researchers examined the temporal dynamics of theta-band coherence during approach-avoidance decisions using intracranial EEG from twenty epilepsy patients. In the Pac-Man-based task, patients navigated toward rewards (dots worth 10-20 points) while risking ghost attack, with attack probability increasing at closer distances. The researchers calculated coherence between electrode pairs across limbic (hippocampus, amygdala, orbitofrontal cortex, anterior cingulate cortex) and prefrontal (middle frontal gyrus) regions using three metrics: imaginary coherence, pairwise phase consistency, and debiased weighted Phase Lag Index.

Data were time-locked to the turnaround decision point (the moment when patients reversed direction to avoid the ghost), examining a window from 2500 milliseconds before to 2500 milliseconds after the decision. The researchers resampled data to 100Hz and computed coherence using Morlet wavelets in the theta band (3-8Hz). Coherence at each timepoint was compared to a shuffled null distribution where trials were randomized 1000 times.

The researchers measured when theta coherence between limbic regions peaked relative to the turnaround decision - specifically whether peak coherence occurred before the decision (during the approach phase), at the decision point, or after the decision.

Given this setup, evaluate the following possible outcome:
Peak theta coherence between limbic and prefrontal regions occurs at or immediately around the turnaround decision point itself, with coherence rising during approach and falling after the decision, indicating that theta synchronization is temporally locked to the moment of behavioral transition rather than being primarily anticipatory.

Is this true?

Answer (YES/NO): YES